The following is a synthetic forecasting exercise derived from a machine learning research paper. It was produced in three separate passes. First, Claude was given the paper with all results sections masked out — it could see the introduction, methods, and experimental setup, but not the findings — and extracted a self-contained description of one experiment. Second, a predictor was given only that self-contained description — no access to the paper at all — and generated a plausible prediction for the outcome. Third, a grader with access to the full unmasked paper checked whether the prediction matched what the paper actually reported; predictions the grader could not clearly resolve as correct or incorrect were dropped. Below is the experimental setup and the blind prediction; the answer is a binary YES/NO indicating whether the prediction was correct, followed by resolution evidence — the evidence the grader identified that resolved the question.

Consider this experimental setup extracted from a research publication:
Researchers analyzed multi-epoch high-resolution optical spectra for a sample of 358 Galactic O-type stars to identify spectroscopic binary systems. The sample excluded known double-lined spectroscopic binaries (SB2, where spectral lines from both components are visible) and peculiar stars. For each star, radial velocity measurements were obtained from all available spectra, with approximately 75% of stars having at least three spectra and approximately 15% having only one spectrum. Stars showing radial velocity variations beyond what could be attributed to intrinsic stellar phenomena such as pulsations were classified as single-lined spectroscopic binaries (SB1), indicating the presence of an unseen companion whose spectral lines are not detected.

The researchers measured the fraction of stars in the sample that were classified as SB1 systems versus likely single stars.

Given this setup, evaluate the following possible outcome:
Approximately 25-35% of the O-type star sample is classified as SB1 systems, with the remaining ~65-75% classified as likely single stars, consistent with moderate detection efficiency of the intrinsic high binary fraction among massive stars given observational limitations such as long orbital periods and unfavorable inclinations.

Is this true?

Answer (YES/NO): NO